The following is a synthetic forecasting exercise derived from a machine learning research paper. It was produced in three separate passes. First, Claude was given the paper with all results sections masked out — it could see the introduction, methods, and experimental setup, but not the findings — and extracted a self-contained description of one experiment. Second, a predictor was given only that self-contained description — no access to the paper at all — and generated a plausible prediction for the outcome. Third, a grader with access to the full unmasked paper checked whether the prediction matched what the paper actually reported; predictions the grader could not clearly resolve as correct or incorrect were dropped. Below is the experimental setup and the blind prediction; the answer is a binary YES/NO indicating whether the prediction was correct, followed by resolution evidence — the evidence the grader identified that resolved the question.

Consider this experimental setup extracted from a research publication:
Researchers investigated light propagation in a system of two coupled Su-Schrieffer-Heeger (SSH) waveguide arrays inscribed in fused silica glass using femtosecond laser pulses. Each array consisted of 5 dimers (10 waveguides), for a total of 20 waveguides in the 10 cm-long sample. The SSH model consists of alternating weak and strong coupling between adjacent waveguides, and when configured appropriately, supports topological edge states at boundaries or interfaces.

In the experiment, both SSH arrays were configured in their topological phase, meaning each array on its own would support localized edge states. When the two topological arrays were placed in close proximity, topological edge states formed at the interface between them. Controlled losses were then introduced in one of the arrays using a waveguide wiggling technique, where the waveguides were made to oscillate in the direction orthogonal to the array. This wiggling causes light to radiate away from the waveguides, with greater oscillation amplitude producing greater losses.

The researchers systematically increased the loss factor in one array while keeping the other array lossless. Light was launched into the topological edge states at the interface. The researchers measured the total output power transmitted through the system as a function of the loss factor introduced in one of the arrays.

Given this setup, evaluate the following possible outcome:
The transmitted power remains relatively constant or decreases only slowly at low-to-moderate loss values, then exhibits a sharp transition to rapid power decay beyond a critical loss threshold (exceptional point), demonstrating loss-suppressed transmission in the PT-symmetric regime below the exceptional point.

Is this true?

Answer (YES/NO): NO